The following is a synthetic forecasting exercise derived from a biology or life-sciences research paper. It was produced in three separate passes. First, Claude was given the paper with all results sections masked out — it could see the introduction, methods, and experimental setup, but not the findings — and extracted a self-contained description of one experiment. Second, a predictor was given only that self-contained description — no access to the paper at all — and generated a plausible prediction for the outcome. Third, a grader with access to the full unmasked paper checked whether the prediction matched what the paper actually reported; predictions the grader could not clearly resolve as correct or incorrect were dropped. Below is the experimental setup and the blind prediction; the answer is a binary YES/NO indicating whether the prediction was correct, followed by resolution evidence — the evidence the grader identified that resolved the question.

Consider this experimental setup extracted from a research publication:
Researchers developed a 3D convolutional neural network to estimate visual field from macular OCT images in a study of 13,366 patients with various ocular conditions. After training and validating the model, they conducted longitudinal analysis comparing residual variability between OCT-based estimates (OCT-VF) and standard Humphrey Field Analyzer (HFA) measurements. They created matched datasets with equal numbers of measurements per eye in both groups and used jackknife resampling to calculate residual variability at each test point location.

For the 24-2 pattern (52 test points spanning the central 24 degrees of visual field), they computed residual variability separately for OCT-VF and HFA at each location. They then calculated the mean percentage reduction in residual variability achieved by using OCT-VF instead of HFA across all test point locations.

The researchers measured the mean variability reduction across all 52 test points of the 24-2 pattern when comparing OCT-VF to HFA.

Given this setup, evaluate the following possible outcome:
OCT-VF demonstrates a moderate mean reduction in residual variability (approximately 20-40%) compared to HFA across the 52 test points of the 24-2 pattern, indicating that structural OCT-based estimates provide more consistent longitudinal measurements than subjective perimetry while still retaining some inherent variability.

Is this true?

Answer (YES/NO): NO